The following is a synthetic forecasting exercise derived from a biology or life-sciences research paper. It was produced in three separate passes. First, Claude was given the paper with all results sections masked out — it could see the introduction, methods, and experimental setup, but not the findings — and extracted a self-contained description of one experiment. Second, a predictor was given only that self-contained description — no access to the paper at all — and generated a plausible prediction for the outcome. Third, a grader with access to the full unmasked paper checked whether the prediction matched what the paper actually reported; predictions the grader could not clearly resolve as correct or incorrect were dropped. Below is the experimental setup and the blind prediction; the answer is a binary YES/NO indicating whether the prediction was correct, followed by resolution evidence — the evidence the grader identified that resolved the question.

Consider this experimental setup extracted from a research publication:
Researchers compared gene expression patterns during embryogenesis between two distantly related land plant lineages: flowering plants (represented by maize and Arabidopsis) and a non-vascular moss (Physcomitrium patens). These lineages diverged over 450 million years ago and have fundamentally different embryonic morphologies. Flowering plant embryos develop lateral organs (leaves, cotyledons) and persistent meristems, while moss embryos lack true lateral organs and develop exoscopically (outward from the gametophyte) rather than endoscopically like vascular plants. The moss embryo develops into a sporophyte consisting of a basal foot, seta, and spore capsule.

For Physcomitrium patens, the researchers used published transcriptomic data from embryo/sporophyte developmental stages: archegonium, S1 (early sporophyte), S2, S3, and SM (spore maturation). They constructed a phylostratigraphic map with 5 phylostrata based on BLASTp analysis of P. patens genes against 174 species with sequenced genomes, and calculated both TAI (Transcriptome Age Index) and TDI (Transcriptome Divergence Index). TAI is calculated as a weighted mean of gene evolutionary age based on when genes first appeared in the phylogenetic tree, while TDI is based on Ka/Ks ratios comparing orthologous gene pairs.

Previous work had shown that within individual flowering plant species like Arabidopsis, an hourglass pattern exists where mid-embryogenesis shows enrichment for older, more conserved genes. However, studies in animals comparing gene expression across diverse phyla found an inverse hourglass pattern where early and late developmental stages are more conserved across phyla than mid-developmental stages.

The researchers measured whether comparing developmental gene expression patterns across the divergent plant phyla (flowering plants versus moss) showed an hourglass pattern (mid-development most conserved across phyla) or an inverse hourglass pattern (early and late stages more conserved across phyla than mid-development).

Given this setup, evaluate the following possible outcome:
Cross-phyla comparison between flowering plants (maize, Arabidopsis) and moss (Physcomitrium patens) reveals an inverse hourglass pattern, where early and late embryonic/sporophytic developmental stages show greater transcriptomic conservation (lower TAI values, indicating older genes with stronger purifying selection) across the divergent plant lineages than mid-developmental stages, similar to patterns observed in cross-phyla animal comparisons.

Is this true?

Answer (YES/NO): NO